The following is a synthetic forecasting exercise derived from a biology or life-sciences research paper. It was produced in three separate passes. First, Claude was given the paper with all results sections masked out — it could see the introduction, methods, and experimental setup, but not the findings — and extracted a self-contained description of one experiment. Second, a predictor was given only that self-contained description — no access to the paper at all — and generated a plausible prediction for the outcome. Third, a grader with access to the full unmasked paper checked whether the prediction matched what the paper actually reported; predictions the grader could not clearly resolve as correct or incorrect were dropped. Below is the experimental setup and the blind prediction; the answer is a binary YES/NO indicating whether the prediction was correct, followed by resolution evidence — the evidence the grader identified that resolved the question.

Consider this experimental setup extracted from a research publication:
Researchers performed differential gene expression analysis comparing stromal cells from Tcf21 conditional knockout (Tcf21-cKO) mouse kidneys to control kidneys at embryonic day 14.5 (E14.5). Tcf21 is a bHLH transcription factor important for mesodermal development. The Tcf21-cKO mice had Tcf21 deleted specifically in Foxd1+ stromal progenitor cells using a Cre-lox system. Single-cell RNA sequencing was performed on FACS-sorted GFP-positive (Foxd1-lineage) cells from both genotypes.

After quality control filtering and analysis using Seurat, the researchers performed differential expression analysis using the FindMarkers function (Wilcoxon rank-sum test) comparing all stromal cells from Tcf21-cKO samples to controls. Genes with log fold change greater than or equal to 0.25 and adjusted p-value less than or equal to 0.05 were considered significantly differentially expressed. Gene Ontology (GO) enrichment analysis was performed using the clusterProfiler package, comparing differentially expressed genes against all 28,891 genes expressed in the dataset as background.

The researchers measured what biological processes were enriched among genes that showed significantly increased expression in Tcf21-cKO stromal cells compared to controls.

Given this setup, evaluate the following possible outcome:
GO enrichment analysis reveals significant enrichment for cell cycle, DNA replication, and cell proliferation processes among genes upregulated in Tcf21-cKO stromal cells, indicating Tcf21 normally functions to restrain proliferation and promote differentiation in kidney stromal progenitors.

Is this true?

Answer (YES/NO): NO